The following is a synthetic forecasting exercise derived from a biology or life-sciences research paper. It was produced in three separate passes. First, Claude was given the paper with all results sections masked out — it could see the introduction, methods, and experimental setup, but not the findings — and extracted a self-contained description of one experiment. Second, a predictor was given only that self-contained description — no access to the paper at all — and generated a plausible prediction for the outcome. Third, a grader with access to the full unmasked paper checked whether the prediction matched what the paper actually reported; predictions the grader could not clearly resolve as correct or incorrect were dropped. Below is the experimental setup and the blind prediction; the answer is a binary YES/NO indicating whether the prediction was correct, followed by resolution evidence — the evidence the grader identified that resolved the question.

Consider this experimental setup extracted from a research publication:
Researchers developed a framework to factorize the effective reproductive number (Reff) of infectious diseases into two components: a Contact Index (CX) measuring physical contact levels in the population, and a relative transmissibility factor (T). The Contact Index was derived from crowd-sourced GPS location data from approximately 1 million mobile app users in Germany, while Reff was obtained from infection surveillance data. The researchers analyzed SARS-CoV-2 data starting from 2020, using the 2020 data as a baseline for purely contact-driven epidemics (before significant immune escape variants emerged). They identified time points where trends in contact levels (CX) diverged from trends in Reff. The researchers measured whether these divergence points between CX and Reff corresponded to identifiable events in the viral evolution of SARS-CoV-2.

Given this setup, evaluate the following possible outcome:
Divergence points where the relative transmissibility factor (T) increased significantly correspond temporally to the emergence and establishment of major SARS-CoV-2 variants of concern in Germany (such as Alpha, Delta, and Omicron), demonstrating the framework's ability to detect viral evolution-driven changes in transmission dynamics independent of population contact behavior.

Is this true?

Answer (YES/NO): YES